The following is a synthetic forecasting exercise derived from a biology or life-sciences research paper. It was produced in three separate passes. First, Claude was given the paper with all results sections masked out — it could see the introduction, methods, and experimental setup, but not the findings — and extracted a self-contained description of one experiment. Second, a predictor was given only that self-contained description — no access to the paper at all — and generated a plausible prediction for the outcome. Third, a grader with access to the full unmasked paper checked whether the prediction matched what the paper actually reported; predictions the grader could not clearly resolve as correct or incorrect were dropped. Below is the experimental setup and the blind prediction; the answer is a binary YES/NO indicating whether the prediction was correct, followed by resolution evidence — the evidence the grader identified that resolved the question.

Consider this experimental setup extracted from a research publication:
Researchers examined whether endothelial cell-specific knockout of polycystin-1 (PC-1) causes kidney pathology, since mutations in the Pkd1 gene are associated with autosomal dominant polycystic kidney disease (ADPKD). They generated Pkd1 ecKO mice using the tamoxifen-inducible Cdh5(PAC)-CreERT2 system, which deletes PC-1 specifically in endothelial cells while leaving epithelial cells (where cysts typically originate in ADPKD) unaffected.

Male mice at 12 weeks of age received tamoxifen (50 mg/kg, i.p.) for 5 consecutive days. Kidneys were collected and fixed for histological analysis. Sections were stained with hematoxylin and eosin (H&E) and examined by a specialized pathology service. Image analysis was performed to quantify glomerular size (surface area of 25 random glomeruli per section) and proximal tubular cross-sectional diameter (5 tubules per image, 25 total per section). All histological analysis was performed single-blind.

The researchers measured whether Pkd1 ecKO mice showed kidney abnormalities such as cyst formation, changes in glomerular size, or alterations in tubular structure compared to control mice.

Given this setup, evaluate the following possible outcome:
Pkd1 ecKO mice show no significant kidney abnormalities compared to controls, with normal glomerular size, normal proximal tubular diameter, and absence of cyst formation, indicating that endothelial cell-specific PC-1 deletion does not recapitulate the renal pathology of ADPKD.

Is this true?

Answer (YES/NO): YES